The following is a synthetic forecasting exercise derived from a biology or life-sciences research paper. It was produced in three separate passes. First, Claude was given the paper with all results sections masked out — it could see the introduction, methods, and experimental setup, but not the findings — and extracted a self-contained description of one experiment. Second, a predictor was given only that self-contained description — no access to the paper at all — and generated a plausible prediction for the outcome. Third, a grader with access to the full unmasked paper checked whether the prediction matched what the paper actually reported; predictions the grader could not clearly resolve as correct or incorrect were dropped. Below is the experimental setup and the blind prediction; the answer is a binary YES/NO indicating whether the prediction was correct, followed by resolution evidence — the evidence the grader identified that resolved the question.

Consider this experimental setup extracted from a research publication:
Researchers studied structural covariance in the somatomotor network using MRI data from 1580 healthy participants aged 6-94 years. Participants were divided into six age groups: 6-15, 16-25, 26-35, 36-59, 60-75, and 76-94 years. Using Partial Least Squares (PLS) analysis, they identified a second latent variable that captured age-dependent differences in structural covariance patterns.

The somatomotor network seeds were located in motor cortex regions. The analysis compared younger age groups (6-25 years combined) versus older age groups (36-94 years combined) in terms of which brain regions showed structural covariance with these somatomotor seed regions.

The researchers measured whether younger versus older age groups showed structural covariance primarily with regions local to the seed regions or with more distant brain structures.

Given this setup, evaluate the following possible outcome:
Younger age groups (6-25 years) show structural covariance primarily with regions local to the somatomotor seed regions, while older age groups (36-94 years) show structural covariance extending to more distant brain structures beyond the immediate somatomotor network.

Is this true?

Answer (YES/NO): NO